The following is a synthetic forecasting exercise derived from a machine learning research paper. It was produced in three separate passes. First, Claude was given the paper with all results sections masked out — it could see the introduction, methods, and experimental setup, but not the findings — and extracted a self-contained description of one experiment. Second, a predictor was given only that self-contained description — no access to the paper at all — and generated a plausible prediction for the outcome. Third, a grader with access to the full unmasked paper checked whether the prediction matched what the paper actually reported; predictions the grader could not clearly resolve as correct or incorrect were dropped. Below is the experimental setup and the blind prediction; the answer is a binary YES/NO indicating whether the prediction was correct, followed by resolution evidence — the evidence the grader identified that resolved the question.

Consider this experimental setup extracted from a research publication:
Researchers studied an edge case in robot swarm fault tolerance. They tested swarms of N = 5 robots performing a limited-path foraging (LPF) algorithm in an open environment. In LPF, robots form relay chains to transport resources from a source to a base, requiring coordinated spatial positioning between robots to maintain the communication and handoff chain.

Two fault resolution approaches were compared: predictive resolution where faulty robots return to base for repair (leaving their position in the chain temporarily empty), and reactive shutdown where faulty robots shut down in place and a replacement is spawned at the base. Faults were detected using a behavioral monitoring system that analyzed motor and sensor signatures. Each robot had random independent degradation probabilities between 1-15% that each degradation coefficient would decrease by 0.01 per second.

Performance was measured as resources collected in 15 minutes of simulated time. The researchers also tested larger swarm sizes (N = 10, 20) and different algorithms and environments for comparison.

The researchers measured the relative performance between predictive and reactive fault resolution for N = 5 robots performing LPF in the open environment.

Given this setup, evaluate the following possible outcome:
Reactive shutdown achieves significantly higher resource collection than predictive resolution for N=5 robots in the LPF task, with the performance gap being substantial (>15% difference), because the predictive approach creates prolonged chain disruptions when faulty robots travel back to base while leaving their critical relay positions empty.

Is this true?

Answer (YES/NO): YES